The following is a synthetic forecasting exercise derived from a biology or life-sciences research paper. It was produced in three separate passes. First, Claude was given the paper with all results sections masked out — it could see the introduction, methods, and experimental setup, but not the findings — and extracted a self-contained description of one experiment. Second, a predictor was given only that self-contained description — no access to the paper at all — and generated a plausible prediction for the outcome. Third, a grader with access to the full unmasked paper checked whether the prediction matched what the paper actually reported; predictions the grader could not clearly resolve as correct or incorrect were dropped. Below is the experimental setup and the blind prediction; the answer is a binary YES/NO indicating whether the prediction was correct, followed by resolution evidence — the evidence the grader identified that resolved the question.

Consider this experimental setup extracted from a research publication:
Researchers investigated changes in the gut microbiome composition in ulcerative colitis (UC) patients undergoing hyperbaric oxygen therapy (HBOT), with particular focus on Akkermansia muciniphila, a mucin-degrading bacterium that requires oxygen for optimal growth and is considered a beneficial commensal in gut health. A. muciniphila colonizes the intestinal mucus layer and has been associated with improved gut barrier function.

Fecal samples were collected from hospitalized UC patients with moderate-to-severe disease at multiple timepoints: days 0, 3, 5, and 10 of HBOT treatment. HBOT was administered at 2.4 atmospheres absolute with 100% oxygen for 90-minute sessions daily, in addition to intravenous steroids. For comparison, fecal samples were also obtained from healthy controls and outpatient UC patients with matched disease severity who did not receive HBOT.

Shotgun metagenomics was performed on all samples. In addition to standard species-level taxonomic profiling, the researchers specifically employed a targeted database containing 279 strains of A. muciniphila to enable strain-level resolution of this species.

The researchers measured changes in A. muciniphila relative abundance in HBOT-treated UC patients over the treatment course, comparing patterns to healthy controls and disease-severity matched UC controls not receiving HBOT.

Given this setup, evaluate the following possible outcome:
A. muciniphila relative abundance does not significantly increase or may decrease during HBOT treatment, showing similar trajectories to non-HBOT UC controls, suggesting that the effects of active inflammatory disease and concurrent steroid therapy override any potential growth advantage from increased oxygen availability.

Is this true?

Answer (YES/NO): NO